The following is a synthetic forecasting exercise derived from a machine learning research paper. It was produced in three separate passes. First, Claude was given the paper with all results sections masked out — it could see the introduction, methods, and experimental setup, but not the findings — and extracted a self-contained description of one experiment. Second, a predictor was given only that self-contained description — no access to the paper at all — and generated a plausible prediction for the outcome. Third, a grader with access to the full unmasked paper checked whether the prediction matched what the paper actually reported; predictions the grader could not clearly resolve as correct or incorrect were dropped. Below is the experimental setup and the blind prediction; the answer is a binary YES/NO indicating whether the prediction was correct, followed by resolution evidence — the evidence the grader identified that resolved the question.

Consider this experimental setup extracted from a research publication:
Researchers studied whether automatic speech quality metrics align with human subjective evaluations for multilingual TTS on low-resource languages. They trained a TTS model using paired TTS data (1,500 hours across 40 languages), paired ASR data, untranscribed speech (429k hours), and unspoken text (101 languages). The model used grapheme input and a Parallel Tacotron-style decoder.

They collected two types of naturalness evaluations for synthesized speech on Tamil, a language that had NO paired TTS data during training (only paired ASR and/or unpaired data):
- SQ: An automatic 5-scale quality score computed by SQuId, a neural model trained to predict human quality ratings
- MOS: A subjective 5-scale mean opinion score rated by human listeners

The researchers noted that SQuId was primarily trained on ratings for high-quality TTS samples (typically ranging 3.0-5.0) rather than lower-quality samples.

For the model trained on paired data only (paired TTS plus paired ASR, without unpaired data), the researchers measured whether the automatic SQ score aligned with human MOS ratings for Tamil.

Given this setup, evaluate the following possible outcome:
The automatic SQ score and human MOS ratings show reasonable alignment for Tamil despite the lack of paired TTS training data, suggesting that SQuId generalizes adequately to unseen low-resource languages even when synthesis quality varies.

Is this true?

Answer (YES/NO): NO